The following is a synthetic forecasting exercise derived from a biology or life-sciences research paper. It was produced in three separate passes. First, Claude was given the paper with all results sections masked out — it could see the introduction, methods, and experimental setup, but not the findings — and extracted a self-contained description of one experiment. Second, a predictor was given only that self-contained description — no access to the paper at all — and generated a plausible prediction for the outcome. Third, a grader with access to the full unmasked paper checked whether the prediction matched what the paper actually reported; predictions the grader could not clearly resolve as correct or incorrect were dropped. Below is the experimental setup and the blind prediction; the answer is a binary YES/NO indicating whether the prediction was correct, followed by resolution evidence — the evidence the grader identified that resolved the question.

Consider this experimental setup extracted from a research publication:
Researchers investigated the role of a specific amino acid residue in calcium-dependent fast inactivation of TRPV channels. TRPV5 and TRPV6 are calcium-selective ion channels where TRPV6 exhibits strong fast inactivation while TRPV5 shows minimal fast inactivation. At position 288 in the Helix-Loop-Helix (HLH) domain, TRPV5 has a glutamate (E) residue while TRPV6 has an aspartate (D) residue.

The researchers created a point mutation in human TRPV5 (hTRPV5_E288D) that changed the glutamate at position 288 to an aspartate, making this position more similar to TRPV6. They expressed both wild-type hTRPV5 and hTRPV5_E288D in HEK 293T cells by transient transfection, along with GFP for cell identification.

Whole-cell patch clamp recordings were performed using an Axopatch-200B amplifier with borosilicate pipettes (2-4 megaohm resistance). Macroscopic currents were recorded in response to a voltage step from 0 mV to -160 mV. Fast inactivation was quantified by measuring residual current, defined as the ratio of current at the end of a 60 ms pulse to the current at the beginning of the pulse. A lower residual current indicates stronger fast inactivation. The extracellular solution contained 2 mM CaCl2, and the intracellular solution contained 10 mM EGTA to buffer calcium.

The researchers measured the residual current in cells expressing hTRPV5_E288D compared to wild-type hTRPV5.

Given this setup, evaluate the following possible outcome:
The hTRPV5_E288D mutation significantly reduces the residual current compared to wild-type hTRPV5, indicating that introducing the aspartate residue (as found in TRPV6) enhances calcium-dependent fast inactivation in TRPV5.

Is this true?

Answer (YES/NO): YES